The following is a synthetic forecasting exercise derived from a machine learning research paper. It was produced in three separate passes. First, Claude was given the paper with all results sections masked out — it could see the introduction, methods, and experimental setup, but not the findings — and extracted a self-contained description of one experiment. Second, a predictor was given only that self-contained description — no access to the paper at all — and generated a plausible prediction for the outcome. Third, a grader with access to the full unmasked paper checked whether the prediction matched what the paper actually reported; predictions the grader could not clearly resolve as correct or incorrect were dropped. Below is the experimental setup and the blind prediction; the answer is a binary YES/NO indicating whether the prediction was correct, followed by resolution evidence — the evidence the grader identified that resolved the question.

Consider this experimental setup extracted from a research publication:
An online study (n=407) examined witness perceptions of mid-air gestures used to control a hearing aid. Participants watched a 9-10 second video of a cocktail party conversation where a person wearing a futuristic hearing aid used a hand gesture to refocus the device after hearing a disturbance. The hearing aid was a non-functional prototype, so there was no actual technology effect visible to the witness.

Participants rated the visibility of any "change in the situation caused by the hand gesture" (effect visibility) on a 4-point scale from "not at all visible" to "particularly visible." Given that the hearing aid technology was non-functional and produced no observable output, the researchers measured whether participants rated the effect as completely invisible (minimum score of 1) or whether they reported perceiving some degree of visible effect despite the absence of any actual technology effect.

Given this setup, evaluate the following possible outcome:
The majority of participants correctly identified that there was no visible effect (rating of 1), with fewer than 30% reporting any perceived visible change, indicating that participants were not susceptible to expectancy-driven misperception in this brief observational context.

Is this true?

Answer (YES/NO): NO